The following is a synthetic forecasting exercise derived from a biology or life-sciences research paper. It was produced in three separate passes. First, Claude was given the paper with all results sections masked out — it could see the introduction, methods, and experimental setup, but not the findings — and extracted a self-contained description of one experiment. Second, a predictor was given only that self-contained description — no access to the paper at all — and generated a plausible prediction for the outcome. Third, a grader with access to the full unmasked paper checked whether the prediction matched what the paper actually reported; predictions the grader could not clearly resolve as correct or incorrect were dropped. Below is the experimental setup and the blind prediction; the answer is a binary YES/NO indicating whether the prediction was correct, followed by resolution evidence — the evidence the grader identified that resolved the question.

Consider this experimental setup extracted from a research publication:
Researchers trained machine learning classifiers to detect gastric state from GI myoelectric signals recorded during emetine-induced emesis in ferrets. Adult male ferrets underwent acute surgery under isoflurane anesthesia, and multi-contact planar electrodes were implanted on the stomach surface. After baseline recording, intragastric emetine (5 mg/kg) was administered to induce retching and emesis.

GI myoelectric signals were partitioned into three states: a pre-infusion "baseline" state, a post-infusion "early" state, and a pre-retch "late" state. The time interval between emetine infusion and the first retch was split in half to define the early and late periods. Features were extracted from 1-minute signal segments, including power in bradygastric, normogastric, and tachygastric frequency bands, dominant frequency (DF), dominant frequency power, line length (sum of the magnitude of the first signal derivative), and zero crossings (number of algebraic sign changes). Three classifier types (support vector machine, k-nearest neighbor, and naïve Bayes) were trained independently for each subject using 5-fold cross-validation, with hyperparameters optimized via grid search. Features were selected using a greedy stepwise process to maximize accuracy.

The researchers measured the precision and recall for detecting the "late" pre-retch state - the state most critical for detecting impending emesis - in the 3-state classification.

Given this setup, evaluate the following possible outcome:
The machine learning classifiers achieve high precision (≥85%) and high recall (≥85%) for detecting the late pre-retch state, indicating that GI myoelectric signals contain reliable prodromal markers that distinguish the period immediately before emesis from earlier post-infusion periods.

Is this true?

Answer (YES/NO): NO